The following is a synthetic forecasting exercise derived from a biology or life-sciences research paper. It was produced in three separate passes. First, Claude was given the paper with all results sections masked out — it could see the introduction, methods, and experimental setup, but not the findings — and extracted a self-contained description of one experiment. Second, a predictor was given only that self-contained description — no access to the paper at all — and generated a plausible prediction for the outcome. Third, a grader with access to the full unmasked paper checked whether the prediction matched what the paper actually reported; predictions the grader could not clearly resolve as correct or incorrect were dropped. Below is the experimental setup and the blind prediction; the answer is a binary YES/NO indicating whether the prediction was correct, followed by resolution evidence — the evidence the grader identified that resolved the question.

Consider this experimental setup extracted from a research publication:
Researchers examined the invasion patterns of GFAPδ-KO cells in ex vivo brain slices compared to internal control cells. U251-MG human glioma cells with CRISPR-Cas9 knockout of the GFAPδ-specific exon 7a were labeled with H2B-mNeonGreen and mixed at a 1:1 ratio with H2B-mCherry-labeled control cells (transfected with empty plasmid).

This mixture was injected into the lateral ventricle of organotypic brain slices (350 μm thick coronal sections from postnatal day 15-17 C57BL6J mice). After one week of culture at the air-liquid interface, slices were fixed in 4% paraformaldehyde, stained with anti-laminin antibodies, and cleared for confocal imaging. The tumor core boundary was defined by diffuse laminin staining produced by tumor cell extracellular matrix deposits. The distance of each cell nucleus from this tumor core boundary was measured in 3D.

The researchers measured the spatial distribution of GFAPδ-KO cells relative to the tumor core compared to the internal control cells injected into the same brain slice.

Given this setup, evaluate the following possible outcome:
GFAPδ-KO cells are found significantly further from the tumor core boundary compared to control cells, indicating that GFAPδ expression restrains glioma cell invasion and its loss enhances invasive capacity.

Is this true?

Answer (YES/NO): NO